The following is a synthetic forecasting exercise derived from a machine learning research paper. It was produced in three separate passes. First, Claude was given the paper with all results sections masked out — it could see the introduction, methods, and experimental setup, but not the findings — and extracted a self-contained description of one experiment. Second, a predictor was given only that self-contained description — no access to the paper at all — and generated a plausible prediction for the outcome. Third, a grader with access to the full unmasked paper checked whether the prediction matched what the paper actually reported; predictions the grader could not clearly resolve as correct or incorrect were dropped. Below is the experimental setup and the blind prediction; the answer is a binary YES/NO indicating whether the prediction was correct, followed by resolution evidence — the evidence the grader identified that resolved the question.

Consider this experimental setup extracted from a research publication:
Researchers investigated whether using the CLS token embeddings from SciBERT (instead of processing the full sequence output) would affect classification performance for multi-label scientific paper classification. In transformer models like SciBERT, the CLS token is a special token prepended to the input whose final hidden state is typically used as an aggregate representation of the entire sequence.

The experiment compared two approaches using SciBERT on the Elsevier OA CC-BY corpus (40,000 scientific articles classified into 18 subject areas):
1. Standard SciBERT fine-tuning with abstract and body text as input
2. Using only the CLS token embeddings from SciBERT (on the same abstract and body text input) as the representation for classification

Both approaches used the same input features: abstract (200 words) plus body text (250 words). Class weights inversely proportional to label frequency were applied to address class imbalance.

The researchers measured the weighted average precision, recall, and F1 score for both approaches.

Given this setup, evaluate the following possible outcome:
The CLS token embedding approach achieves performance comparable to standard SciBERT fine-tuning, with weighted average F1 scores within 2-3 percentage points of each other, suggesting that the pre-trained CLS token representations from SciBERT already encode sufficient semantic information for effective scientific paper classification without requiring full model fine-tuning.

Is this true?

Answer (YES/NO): YES